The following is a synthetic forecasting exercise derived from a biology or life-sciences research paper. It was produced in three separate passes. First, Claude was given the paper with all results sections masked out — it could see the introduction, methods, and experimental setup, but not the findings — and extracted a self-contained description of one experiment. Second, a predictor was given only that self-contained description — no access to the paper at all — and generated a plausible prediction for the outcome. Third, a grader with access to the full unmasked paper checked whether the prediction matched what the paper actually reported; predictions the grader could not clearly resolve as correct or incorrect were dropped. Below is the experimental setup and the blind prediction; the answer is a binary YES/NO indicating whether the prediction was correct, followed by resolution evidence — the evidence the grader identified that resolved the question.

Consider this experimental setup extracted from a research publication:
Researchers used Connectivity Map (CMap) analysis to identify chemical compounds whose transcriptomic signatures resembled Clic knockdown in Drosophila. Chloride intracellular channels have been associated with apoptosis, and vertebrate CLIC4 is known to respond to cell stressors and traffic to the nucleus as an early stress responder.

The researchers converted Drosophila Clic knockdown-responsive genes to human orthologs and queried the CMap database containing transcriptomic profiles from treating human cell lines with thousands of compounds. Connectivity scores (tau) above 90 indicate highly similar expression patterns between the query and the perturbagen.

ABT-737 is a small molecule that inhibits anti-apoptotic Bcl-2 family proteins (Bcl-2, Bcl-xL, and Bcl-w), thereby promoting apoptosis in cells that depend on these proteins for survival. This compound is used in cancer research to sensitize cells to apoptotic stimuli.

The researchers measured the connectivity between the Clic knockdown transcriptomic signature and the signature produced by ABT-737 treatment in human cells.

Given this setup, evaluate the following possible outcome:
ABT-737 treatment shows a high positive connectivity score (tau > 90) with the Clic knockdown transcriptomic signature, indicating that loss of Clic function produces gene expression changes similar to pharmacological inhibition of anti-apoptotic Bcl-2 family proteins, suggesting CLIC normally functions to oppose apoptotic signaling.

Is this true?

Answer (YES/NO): NO